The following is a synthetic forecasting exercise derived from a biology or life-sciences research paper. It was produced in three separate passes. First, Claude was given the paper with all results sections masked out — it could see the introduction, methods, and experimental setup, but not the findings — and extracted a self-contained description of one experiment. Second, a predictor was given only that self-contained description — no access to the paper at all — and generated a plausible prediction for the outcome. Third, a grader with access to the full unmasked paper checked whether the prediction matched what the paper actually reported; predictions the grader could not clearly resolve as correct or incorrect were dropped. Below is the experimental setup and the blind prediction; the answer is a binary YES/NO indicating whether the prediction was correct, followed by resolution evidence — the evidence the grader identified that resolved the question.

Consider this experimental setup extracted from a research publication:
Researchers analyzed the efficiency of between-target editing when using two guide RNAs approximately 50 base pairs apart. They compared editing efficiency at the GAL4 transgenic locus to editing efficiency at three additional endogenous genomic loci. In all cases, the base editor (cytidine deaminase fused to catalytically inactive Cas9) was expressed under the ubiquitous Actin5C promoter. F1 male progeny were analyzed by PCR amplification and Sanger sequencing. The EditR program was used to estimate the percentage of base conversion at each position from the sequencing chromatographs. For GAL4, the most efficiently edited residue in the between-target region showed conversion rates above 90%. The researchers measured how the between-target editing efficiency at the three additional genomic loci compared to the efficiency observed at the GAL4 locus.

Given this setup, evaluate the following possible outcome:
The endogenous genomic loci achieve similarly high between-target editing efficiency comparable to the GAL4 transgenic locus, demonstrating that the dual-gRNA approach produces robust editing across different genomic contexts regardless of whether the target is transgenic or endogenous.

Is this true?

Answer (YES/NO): NO